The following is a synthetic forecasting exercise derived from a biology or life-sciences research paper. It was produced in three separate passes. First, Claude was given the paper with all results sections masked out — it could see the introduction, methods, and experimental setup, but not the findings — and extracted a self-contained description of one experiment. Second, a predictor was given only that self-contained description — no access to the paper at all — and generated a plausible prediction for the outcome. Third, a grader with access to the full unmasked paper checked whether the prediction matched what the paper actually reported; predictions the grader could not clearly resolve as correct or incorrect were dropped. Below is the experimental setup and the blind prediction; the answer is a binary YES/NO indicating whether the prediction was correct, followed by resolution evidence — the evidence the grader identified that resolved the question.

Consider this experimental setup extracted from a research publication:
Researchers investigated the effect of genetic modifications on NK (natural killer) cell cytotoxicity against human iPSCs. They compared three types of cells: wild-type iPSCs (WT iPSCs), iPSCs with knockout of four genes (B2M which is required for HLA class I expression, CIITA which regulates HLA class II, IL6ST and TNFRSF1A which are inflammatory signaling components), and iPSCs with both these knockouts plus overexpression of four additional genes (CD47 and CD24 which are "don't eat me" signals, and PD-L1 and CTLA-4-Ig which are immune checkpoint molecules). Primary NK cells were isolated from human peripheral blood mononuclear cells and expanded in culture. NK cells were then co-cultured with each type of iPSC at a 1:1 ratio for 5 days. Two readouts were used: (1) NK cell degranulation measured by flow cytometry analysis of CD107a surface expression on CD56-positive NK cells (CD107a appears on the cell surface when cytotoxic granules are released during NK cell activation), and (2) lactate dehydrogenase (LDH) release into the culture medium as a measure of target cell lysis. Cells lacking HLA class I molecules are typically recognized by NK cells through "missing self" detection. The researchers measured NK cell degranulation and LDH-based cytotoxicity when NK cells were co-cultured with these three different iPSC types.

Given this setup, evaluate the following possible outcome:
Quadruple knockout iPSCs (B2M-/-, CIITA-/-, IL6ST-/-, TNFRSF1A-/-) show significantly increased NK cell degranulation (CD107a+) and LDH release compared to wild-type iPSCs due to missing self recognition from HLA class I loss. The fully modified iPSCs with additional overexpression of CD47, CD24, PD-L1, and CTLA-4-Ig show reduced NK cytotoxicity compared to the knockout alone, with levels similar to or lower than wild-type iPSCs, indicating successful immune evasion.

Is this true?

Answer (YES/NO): YES